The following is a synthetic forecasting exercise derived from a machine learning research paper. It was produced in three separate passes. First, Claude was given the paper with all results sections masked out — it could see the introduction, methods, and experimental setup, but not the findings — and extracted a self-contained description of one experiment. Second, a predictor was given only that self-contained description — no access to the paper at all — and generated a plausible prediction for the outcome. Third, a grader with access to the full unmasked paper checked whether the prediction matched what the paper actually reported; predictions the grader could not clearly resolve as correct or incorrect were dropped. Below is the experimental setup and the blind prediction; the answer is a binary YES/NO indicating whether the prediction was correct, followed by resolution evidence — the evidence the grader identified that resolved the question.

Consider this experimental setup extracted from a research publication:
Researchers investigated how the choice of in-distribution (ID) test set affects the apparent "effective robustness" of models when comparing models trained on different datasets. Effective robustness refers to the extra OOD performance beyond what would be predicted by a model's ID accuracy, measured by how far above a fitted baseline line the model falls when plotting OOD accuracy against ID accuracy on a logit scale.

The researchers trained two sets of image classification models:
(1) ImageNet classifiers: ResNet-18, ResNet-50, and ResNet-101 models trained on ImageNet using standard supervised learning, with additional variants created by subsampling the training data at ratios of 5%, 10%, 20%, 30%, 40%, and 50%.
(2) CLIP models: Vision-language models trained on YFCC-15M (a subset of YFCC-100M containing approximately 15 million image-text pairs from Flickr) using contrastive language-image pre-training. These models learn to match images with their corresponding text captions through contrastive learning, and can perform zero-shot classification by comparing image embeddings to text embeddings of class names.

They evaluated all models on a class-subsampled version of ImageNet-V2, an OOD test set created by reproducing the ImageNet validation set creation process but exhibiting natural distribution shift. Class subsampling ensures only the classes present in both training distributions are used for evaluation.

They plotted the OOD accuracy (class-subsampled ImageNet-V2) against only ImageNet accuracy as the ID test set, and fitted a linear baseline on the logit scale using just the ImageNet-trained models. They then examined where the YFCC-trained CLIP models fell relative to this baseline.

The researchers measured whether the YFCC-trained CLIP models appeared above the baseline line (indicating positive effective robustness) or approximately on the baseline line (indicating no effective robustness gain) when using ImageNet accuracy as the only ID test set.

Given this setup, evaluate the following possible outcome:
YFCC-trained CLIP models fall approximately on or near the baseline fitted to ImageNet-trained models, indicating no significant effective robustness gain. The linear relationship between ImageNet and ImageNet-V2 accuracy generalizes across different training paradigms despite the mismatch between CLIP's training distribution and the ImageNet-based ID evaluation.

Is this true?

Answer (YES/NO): NO